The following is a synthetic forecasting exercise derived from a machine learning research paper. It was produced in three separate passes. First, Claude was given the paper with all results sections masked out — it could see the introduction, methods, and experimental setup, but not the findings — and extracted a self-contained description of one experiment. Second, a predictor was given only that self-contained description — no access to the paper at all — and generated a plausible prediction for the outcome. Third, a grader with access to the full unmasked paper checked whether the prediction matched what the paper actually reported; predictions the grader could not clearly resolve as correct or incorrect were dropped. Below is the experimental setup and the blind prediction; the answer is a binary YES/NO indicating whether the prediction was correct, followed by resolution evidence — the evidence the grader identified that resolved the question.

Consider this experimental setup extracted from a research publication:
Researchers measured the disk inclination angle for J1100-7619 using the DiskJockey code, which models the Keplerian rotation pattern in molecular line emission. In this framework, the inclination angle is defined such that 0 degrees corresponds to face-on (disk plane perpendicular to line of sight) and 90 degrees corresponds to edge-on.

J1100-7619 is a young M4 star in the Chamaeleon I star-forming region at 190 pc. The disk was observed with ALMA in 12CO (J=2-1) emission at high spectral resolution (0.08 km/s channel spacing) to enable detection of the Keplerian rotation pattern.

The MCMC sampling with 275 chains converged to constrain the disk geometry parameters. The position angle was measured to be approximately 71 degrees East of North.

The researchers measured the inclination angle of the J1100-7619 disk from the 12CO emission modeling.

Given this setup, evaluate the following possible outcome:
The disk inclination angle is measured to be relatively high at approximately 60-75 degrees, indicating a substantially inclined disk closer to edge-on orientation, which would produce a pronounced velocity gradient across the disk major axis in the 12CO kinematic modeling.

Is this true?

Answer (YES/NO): NO